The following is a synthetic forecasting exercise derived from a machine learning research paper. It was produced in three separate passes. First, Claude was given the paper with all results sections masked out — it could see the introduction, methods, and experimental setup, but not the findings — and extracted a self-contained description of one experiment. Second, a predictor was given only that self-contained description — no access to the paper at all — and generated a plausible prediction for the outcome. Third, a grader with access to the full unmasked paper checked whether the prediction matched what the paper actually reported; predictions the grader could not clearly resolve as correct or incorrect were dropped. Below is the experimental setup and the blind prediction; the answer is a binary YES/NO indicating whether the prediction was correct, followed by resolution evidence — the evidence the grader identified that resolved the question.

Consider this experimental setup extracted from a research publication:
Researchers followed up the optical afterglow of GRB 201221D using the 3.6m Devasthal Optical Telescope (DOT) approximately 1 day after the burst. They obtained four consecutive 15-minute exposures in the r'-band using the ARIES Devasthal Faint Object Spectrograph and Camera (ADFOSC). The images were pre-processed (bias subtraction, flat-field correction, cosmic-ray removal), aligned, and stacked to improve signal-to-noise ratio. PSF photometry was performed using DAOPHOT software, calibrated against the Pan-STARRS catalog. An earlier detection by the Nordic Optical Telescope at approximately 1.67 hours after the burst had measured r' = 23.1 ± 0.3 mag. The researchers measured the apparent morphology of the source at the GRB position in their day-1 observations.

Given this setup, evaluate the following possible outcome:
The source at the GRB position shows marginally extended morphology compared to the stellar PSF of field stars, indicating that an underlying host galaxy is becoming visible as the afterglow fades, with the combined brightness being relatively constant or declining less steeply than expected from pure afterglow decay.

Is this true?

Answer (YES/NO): NO